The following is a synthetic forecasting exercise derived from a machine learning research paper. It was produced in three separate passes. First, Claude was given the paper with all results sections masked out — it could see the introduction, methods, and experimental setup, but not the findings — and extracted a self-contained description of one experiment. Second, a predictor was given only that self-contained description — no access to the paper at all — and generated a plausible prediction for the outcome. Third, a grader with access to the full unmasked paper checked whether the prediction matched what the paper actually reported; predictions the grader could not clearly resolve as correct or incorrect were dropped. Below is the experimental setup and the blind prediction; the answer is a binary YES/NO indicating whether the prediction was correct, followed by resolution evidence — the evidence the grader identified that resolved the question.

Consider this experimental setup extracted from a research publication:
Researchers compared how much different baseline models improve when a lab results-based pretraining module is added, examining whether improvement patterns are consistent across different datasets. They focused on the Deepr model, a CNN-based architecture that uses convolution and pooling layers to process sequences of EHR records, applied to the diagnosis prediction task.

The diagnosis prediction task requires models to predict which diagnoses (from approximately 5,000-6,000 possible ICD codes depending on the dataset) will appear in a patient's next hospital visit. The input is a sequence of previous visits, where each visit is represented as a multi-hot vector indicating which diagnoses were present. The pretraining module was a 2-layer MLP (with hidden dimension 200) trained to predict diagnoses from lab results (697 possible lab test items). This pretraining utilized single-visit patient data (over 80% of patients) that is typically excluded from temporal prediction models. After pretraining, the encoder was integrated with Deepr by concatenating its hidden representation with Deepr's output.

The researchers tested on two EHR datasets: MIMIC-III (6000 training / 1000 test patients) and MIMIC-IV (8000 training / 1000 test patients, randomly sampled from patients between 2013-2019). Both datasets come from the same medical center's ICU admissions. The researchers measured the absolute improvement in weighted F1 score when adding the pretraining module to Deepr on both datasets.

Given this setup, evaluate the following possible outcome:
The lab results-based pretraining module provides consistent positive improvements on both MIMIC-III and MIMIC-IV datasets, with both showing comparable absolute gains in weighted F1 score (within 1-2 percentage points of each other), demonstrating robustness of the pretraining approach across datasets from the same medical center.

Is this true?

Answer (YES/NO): NO